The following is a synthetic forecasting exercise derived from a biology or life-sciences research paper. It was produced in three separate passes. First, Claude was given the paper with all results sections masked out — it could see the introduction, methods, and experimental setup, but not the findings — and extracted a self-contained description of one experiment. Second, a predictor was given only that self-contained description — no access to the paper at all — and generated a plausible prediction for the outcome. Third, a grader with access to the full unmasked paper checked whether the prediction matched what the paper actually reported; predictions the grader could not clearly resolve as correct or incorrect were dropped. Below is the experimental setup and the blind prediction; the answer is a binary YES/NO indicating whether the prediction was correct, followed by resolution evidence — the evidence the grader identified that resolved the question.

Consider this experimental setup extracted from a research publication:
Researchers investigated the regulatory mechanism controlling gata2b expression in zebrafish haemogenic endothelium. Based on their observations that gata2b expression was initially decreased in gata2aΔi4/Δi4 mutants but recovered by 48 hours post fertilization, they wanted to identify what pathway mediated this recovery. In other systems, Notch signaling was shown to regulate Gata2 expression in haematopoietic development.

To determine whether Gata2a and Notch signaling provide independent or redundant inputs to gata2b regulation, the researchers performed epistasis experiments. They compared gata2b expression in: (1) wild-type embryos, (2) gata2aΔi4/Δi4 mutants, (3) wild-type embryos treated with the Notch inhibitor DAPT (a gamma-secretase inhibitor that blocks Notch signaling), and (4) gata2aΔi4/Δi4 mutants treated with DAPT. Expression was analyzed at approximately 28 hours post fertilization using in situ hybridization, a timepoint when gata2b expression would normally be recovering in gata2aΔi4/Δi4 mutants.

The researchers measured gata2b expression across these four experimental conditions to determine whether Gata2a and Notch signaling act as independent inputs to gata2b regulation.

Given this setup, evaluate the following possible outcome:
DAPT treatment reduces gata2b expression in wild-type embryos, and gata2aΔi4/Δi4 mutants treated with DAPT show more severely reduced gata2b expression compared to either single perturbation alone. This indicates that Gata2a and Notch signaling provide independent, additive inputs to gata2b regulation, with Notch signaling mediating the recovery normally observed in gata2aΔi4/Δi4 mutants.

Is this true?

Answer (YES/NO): NO